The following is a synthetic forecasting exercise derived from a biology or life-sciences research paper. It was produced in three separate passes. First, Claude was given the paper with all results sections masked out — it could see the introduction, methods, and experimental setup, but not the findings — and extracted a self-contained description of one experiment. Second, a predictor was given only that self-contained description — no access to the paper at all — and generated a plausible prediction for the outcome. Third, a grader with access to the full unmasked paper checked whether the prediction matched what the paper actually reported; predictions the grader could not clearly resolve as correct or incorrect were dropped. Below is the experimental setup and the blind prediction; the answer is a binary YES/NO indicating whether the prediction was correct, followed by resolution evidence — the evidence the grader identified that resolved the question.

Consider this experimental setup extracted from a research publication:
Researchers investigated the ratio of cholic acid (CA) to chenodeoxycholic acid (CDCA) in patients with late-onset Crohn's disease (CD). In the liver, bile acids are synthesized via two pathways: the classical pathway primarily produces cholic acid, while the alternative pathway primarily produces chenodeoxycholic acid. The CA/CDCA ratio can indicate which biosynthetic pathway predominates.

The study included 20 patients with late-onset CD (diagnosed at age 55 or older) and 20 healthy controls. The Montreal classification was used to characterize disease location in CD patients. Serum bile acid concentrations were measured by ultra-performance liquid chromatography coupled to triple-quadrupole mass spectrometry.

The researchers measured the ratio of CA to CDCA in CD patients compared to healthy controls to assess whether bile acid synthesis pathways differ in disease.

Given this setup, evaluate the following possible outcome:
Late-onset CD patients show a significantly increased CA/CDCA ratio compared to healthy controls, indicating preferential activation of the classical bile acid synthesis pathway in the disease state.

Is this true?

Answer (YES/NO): NO